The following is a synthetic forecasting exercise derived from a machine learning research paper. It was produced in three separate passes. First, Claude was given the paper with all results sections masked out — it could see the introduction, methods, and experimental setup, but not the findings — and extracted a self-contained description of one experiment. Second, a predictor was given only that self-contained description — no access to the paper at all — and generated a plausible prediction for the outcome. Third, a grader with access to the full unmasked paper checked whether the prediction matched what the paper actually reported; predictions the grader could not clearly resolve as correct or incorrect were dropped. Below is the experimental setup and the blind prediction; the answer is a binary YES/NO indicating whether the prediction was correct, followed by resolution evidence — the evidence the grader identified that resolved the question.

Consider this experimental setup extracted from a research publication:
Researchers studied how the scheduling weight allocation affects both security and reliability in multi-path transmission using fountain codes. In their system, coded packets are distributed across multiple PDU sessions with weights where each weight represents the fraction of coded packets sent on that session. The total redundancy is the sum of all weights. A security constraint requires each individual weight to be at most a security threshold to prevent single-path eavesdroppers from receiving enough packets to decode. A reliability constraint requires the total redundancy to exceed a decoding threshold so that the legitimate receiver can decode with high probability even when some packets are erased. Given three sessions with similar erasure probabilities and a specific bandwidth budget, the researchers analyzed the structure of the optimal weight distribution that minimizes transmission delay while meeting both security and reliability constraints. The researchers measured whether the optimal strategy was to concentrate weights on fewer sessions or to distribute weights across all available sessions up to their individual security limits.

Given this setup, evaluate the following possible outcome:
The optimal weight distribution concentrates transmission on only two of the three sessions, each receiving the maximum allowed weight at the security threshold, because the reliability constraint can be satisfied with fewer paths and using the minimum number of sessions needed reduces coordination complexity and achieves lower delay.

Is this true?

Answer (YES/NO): NO